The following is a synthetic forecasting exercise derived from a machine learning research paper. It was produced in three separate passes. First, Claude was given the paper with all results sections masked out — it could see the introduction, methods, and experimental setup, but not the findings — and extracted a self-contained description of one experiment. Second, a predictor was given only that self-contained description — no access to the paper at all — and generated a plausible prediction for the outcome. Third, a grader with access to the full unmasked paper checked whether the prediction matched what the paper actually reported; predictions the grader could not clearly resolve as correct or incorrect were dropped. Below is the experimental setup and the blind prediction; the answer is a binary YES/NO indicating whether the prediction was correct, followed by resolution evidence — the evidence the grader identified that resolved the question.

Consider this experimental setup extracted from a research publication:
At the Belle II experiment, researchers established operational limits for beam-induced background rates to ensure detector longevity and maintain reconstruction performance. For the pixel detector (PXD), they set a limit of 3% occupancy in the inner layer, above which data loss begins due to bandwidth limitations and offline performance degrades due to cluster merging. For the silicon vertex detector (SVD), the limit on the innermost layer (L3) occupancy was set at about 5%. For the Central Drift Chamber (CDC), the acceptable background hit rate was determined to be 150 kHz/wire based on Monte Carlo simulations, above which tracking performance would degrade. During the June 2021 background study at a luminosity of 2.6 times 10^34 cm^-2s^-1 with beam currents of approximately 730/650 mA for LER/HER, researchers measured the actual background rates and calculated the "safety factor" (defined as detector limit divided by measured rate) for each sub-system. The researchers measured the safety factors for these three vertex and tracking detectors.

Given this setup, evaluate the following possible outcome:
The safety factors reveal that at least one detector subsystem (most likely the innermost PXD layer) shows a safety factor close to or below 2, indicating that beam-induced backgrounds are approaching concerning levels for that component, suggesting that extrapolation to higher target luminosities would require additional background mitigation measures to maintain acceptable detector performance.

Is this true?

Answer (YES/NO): NO